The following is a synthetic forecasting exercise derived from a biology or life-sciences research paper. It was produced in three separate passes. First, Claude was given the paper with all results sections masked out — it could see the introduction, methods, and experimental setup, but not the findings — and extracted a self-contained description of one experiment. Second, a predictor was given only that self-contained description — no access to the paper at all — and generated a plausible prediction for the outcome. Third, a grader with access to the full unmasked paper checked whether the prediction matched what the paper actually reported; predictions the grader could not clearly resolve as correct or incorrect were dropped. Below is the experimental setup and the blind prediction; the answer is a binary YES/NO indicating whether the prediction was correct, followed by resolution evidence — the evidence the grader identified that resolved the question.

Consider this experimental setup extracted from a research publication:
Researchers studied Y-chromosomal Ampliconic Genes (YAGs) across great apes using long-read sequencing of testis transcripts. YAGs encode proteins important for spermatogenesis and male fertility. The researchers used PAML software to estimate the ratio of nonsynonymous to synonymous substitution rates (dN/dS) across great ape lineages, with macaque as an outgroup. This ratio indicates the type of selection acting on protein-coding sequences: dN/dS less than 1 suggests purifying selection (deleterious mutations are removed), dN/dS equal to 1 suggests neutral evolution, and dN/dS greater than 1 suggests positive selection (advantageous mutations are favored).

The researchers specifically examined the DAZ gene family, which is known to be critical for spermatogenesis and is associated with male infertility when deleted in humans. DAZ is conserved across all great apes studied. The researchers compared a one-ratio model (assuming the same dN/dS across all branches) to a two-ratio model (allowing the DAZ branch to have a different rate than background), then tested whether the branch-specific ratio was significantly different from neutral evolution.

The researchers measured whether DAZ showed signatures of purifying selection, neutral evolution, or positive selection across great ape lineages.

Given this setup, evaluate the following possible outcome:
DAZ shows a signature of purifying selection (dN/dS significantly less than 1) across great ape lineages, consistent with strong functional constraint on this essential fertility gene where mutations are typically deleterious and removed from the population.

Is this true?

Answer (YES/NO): NO